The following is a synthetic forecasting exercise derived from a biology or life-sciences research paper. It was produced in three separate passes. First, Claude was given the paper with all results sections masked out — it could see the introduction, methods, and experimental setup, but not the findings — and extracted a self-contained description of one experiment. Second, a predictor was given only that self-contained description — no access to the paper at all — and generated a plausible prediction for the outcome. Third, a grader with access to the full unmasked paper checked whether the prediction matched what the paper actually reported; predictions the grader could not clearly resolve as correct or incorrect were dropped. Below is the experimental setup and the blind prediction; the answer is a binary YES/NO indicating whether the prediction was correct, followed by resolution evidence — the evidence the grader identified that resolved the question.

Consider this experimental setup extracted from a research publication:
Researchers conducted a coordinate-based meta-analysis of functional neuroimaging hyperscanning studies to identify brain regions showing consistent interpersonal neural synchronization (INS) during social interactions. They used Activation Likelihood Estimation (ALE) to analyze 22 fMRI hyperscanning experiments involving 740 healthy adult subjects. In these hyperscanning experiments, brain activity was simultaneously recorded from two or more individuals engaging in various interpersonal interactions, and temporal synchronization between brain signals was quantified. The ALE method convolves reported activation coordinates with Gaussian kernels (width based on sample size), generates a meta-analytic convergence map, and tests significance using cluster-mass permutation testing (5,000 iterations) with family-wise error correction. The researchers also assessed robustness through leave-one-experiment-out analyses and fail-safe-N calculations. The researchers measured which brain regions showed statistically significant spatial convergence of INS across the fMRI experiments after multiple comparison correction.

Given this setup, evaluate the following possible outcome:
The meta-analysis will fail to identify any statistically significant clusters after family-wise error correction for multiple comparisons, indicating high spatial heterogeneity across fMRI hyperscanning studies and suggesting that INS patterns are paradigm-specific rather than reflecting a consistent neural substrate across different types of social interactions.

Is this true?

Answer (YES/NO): NO